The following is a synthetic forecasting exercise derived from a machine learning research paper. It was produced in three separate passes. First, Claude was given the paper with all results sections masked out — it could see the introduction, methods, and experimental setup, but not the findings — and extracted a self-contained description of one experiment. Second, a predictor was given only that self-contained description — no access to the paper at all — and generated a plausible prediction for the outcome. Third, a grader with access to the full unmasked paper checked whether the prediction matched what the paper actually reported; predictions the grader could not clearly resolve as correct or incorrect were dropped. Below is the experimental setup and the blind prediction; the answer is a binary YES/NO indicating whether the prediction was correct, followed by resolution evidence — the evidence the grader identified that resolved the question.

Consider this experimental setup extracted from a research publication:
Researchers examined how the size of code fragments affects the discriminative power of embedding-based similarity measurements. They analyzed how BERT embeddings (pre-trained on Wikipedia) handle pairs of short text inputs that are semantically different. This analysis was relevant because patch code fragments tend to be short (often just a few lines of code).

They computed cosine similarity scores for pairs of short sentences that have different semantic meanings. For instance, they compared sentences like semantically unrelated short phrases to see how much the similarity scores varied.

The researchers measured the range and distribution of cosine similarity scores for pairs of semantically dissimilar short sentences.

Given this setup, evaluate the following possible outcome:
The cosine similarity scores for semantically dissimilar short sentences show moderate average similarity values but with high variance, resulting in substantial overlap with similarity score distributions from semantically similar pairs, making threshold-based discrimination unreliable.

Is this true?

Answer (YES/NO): NO